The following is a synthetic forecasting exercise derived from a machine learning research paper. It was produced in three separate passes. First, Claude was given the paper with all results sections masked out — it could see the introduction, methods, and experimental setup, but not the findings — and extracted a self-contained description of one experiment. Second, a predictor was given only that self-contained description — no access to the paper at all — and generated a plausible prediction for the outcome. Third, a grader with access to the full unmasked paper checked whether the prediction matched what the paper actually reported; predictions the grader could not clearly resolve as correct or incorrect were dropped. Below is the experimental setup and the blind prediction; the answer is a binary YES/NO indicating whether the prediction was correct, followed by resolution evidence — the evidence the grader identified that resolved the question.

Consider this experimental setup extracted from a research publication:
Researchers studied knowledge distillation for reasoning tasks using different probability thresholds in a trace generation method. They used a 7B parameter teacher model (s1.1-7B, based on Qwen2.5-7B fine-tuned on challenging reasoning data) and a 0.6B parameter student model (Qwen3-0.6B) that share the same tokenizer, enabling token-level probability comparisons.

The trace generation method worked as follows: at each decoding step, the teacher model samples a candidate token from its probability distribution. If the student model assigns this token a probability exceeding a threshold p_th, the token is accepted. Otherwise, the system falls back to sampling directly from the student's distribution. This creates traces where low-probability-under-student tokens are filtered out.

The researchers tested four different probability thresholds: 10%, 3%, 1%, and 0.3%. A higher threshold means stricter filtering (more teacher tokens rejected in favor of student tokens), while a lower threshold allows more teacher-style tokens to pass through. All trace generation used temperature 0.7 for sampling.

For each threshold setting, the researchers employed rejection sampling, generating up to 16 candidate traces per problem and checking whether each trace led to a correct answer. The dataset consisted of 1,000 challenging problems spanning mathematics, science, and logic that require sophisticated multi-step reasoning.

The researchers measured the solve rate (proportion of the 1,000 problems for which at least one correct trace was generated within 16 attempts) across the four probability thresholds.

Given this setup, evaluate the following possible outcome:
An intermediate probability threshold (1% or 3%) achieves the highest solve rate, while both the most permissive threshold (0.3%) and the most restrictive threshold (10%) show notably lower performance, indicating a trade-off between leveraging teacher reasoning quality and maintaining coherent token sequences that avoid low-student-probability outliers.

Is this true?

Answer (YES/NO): YES